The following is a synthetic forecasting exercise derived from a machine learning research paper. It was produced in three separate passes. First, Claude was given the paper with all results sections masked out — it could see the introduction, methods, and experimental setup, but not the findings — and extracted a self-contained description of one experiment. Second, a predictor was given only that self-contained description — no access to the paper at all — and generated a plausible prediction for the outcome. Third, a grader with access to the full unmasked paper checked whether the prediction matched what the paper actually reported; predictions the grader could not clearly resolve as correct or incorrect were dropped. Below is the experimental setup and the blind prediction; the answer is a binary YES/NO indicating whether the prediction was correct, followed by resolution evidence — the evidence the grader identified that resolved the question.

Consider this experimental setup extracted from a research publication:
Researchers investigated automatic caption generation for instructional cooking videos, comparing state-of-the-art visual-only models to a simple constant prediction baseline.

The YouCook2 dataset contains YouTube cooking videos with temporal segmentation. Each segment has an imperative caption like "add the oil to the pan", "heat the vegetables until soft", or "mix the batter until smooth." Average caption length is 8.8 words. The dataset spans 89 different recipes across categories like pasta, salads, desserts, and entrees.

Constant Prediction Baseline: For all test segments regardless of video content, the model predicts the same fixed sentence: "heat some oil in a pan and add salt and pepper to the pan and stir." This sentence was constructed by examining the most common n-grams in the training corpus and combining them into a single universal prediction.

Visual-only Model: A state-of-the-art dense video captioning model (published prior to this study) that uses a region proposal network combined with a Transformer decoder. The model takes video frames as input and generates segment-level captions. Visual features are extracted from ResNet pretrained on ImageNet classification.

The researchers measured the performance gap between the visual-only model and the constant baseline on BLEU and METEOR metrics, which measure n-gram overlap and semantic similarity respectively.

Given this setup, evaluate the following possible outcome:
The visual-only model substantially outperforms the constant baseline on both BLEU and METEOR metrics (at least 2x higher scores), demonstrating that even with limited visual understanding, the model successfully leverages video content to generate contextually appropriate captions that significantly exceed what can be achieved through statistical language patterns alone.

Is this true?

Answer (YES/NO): NO